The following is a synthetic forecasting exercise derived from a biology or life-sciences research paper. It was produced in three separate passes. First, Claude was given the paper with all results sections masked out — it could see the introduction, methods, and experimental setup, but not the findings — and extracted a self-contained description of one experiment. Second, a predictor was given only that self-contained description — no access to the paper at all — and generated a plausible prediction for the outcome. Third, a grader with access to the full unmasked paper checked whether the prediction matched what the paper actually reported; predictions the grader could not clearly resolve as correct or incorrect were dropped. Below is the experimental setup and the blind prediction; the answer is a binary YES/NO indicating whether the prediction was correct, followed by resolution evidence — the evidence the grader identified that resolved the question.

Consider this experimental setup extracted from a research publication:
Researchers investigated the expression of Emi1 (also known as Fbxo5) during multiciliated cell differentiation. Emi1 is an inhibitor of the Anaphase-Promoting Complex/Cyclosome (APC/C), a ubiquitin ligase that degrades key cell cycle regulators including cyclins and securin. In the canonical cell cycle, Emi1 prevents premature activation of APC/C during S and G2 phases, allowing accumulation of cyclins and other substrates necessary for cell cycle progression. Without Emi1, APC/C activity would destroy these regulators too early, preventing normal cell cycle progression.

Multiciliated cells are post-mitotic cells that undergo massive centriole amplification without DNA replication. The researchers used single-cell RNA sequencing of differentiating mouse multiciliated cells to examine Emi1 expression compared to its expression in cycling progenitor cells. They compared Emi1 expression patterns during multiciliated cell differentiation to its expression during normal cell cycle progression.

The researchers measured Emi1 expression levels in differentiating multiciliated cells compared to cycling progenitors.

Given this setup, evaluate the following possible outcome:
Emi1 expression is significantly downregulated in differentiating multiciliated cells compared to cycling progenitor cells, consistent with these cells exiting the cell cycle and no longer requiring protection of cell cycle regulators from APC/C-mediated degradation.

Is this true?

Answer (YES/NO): NO